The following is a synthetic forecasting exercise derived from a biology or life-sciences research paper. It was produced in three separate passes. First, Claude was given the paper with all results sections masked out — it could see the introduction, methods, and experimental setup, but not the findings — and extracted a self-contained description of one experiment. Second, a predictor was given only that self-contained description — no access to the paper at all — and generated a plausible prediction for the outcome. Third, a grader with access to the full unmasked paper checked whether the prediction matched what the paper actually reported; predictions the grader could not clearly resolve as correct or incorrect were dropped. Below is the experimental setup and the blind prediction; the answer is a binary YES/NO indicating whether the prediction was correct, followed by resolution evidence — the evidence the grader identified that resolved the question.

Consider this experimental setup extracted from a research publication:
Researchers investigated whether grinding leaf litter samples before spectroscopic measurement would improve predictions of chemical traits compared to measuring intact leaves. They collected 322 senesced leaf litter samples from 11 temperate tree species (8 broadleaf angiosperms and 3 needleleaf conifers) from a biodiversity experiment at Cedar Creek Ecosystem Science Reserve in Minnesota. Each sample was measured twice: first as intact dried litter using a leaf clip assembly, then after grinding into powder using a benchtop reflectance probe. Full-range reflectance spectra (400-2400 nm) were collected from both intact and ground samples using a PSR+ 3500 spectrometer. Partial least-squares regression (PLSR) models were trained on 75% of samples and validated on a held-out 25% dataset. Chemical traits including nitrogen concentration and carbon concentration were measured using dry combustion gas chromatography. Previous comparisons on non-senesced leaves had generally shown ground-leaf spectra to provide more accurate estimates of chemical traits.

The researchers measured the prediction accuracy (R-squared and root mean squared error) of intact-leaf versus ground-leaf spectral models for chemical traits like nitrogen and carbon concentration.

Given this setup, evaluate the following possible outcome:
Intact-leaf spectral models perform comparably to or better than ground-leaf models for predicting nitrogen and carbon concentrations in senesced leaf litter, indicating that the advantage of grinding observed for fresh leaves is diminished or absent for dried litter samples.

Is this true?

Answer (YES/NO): YES